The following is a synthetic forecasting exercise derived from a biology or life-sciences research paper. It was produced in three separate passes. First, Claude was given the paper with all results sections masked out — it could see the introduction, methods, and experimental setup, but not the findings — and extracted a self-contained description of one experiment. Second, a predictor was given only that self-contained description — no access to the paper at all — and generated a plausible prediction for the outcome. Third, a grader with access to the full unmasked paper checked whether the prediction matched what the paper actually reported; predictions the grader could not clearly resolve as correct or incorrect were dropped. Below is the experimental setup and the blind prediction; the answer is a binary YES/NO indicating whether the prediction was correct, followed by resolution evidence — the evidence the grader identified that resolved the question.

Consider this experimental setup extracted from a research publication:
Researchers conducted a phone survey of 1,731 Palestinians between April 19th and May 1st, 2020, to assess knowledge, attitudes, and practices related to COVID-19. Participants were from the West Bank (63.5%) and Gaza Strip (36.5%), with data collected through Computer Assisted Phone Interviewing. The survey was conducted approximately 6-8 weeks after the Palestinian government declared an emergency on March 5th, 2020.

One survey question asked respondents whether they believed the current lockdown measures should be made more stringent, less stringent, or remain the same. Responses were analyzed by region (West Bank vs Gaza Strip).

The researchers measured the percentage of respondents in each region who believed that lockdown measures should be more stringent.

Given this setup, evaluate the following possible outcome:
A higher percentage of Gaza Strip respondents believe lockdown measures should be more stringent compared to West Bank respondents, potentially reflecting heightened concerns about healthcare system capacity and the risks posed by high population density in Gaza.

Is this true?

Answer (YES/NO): YES